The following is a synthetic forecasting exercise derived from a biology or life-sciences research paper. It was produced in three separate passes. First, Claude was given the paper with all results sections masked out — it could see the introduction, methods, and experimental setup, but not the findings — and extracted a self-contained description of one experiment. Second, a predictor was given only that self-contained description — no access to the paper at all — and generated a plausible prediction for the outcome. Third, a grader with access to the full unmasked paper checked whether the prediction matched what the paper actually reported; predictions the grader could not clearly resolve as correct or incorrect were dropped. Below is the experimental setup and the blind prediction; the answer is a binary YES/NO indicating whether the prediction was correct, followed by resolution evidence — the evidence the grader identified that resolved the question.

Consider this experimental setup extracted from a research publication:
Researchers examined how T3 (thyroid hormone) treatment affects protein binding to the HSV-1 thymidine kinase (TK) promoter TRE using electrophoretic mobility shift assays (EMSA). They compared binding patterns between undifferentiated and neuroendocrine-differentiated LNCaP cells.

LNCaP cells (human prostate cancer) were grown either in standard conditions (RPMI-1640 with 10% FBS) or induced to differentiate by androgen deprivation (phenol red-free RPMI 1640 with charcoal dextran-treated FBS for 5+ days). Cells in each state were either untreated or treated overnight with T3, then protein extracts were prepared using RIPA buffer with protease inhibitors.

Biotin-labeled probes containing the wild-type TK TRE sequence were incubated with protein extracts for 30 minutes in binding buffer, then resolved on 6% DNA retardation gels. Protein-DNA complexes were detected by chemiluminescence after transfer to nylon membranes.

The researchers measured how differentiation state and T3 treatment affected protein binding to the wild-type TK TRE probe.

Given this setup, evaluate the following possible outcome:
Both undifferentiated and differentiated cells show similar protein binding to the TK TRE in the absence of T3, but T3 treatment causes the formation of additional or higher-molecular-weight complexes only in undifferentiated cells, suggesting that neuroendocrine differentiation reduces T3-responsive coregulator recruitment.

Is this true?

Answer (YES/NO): NO